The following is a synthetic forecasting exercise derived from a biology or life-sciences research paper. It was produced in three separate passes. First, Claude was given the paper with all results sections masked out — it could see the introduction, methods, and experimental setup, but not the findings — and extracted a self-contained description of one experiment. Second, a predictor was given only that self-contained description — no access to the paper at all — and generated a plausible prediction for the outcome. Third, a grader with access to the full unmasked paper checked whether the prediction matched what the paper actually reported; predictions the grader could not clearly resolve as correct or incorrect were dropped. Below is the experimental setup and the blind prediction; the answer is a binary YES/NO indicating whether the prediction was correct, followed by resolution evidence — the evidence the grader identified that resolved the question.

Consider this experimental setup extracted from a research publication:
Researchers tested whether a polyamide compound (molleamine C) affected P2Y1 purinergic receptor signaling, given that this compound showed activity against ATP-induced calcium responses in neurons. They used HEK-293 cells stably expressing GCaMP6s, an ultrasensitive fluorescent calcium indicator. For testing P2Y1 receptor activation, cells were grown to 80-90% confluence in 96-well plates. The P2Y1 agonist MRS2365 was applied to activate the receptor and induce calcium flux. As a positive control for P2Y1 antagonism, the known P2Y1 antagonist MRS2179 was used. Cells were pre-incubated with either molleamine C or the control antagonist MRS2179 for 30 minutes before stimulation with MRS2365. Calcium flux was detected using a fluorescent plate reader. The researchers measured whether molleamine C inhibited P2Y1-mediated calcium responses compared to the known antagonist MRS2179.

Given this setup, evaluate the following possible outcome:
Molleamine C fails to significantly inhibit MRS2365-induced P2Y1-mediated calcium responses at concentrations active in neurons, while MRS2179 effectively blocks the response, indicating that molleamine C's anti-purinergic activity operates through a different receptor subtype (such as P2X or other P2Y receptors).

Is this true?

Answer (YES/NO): NO